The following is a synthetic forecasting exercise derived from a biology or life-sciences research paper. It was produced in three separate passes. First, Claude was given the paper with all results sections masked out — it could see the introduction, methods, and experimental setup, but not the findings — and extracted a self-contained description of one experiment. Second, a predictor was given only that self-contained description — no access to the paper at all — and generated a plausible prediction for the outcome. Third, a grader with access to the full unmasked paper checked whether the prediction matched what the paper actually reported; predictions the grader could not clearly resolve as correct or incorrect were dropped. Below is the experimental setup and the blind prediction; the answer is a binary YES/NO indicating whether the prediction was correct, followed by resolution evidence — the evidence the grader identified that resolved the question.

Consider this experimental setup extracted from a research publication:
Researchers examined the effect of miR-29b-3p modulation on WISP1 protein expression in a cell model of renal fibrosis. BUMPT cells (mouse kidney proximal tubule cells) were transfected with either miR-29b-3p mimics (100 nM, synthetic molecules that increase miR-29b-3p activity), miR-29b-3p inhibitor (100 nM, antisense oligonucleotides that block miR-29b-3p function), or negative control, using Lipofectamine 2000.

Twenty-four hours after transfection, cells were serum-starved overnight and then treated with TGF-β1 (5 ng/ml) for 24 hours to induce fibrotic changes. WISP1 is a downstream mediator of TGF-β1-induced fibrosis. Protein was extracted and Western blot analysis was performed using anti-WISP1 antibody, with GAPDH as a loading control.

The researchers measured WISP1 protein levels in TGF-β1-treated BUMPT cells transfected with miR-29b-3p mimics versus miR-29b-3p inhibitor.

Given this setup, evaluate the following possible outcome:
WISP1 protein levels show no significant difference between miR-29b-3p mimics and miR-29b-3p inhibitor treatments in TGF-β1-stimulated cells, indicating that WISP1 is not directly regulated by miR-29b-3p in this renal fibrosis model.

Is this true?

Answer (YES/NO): NO